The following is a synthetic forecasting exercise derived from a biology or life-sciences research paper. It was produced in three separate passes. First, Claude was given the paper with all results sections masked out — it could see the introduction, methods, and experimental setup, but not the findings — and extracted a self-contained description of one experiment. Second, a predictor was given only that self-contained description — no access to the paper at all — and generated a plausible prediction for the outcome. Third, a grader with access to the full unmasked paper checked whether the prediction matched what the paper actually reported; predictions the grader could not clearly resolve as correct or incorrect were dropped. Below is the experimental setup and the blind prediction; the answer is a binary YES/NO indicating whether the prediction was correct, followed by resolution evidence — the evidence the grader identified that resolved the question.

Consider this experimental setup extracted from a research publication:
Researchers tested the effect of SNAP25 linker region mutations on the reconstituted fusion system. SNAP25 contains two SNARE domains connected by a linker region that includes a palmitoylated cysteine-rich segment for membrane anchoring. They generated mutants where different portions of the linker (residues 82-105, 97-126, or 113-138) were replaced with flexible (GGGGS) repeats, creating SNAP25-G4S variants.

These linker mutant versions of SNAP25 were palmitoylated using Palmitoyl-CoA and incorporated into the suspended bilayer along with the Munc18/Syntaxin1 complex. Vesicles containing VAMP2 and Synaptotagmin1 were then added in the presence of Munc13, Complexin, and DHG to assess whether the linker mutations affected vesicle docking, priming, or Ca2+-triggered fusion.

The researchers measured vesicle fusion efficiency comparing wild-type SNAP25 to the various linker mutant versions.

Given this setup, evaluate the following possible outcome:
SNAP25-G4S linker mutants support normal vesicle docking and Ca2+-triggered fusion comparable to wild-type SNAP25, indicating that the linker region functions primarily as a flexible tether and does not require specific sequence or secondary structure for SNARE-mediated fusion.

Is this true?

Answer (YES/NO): NO